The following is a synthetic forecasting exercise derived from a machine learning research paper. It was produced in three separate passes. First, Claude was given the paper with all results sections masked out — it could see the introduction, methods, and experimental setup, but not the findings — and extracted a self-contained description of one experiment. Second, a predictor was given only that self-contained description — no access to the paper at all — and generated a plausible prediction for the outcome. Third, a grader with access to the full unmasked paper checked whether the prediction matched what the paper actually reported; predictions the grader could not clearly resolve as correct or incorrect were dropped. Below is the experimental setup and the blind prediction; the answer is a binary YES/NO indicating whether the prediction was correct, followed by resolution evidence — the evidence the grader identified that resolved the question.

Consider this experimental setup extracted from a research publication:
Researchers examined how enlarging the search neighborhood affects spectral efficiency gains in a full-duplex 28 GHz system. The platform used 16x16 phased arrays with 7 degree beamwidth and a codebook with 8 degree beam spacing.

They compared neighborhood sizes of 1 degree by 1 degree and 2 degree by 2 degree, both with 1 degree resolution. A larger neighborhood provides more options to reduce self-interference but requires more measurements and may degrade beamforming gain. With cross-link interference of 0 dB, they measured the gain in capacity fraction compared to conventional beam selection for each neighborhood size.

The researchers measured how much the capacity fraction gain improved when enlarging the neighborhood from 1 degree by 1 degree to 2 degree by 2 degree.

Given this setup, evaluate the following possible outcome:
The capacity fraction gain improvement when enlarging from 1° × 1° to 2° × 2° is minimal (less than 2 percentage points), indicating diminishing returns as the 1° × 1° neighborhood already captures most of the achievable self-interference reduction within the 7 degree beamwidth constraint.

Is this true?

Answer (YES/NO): NO